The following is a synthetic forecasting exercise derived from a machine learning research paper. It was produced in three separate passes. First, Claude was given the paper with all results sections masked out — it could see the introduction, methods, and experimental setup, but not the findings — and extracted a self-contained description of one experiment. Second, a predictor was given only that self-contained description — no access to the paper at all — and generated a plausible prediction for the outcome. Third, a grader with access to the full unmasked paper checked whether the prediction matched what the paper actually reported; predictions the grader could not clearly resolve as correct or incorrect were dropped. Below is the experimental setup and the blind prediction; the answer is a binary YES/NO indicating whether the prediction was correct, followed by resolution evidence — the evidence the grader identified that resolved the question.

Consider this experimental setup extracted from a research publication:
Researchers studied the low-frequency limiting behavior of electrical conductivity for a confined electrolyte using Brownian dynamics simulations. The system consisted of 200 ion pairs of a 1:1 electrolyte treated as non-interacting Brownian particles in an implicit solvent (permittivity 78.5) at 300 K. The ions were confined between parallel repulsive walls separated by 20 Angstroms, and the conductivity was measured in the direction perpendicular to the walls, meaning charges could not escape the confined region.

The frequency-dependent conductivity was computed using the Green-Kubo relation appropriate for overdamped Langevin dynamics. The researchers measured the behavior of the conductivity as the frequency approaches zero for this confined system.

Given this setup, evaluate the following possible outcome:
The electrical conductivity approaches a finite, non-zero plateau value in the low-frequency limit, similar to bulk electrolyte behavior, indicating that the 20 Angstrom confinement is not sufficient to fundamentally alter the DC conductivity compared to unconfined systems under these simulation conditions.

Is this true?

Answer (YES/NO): NO